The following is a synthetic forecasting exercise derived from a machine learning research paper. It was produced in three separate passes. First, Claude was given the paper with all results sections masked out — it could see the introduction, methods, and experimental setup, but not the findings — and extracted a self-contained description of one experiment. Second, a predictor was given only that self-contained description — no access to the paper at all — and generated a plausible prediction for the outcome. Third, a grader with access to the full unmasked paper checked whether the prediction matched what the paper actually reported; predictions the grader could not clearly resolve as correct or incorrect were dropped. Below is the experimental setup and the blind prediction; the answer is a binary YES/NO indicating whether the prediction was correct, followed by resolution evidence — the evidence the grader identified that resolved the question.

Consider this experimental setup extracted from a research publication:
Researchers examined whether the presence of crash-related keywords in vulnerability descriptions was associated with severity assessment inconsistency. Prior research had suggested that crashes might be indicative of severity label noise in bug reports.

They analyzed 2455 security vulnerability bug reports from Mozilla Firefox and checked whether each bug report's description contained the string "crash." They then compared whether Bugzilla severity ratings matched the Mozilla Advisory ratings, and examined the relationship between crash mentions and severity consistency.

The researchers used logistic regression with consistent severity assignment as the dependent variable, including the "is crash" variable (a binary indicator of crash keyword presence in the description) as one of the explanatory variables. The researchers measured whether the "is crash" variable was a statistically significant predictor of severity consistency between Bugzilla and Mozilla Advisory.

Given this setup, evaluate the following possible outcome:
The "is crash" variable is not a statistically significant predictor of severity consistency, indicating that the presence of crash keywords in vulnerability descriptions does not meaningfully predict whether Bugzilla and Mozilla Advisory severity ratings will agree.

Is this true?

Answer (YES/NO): NO